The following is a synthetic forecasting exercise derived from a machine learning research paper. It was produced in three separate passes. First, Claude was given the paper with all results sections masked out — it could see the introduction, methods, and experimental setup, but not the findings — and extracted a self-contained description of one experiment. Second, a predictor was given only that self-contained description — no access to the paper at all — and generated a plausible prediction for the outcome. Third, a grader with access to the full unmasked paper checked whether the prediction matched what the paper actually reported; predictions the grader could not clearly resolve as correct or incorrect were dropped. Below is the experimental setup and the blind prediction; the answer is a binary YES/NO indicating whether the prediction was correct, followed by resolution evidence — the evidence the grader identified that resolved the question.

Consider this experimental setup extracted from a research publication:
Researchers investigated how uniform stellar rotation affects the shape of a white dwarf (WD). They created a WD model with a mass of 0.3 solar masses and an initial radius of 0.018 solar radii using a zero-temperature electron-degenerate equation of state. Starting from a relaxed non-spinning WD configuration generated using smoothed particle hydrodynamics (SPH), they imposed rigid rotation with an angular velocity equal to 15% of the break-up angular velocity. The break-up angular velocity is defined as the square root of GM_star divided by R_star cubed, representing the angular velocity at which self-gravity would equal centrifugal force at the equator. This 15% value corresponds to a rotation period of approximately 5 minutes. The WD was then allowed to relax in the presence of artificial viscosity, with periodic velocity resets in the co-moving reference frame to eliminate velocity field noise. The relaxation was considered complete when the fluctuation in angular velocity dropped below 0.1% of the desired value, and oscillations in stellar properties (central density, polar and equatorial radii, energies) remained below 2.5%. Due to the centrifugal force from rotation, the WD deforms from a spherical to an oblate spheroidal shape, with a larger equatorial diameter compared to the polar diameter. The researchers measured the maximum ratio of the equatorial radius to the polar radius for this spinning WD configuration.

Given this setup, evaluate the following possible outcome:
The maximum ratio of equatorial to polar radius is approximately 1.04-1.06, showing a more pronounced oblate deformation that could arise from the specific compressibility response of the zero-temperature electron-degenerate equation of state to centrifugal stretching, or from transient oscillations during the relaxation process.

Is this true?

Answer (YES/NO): NO